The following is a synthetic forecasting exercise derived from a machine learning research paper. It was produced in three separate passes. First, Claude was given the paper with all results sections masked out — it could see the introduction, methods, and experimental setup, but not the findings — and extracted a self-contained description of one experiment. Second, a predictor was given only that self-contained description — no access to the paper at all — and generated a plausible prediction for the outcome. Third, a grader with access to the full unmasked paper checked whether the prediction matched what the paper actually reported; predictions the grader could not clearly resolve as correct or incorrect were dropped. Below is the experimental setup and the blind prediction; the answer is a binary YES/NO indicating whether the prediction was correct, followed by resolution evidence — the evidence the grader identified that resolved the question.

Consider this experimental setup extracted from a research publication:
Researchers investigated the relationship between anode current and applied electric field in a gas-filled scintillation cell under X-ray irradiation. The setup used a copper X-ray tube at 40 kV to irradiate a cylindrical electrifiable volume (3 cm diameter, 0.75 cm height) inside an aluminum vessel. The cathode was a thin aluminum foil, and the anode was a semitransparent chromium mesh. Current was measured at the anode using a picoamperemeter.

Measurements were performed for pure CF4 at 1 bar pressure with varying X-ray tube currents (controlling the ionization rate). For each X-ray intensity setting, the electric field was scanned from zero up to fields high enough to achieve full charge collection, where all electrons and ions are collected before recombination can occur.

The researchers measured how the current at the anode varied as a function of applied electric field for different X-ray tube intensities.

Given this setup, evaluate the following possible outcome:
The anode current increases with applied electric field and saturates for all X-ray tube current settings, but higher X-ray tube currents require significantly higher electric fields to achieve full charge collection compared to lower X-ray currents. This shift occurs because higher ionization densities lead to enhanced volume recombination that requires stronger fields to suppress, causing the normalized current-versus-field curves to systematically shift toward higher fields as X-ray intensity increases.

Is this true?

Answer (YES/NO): NO